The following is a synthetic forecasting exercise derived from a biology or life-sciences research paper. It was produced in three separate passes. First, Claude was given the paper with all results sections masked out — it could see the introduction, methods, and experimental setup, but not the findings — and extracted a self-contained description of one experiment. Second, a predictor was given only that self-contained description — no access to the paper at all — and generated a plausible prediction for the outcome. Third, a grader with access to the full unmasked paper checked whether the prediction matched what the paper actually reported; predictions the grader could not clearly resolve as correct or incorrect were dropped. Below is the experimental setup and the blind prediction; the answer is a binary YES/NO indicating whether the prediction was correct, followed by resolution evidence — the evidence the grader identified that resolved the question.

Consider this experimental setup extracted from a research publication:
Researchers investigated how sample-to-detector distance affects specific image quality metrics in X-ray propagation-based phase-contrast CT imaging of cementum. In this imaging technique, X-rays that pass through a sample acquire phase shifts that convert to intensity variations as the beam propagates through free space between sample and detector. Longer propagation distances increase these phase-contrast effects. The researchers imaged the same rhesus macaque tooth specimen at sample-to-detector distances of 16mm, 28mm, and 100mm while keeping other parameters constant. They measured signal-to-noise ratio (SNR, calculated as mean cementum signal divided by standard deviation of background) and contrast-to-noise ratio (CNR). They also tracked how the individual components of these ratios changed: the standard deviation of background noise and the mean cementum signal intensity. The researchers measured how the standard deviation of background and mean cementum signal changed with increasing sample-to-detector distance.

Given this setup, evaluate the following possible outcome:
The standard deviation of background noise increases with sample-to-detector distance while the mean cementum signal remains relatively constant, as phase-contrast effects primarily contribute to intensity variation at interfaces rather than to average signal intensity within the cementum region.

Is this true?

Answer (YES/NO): NO